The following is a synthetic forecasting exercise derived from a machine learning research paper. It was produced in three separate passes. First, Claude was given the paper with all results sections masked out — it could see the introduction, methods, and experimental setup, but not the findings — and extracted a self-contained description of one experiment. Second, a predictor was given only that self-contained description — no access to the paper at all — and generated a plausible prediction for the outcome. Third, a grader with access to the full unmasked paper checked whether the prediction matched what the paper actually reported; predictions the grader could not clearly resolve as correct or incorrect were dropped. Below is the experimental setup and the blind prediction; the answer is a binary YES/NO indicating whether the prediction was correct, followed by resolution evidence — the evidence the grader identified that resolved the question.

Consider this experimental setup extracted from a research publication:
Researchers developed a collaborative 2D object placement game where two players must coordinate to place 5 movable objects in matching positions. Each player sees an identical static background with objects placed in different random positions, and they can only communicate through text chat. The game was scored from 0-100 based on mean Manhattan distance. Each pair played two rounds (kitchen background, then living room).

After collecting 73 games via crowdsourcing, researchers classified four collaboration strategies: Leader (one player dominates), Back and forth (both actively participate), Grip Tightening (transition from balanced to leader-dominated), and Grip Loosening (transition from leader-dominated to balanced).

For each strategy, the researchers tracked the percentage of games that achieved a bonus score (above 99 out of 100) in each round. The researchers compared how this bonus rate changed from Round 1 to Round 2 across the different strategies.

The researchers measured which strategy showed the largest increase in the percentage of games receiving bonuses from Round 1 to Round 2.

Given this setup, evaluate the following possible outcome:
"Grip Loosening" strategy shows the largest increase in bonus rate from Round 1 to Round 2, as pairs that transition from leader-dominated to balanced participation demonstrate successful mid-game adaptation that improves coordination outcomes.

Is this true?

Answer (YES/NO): NO